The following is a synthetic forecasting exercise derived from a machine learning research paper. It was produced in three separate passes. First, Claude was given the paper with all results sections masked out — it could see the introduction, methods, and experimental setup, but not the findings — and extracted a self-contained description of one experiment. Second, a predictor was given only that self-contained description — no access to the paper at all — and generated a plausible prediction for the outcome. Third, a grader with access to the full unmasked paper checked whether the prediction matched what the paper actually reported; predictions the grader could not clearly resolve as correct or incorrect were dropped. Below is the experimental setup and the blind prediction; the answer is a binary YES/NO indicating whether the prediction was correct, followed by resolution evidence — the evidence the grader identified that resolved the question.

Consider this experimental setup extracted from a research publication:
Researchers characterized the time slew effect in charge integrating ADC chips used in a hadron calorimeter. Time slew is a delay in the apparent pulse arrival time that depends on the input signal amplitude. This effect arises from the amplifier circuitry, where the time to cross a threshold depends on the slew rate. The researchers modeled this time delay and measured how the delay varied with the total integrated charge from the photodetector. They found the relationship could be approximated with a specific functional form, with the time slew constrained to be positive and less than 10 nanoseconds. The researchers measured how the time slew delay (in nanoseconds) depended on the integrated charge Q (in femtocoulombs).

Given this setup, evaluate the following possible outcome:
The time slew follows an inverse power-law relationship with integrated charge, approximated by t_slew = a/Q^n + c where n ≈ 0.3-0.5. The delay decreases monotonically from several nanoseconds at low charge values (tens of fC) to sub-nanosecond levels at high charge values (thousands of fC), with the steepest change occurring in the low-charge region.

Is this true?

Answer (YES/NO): NO